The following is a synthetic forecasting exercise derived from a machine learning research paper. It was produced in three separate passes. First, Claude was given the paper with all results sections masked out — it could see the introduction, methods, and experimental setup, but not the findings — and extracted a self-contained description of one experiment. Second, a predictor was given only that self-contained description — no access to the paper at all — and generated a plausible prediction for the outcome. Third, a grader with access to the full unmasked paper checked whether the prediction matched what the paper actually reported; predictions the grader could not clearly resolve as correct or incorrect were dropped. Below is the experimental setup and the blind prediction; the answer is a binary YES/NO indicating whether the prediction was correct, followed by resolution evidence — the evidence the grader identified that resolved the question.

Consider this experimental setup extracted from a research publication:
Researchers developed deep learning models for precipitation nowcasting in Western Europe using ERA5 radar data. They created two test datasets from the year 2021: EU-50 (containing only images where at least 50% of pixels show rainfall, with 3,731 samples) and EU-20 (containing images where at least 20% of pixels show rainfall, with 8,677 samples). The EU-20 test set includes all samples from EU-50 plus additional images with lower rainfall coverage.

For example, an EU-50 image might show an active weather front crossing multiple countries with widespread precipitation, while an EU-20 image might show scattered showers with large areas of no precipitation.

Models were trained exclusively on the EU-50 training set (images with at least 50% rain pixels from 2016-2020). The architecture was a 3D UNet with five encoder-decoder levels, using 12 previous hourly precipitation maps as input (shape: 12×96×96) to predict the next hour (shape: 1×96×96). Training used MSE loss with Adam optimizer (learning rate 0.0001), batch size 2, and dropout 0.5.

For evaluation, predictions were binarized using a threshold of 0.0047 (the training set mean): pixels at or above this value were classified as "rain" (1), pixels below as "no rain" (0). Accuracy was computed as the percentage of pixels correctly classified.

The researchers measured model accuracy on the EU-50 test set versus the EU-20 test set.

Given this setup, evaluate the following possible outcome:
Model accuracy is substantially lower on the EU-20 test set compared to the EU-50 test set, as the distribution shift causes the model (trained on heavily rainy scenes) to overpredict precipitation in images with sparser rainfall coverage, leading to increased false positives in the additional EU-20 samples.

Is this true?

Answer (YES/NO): NO